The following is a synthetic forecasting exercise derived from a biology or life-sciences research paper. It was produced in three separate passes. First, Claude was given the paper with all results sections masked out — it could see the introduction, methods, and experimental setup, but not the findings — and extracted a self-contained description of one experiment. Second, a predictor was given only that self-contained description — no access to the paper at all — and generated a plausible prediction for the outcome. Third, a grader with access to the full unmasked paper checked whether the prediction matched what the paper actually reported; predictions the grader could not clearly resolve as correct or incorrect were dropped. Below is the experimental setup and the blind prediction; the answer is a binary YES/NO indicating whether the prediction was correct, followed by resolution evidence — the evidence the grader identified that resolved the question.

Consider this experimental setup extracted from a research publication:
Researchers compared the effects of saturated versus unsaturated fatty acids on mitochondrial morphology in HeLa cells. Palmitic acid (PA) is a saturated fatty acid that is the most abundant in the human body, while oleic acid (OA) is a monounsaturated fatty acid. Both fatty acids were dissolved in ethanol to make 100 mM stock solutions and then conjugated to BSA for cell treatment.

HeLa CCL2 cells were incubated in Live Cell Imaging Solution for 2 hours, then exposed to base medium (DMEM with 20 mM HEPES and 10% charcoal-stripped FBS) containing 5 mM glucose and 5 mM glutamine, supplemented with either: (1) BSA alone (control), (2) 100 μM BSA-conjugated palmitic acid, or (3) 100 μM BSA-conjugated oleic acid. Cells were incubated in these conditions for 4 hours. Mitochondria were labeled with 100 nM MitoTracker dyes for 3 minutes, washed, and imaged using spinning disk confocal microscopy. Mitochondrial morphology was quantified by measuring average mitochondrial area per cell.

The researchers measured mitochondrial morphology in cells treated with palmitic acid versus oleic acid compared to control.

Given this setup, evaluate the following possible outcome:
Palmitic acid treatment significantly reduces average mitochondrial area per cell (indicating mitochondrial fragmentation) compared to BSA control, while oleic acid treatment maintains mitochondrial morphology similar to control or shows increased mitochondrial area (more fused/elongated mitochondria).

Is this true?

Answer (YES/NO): YES